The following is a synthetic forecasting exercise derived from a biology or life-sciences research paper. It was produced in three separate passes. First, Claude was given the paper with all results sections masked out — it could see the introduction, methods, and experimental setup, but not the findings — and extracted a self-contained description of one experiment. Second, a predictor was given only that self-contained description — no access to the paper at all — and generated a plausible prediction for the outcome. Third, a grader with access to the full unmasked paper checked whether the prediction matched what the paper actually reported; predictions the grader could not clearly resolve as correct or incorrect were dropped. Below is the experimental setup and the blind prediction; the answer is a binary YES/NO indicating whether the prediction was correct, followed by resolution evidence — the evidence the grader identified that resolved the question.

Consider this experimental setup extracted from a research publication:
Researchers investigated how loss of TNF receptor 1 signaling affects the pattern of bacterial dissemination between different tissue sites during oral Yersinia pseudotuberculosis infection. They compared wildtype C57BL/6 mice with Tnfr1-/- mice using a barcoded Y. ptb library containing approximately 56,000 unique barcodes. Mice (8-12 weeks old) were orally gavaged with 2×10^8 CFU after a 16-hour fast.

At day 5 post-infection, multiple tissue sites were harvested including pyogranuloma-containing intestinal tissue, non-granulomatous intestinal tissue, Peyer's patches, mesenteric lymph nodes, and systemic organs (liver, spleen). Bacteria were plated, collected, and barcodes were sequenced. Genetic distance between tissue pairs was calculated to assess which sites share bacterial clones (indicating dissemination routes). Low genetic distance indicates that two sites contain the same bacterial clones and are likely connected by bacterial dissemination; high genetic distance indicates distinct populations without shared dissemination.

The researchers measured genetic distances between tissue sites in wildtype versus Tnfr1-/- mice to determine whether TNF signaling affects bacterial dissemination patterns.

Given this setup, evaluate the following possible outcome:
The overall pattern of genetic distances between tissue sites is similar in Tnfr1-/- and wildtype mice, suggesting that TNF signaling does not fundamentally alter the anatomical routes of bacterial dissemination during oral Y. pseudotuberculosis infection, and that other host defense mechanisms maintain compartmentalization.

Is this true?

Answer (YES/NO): NO